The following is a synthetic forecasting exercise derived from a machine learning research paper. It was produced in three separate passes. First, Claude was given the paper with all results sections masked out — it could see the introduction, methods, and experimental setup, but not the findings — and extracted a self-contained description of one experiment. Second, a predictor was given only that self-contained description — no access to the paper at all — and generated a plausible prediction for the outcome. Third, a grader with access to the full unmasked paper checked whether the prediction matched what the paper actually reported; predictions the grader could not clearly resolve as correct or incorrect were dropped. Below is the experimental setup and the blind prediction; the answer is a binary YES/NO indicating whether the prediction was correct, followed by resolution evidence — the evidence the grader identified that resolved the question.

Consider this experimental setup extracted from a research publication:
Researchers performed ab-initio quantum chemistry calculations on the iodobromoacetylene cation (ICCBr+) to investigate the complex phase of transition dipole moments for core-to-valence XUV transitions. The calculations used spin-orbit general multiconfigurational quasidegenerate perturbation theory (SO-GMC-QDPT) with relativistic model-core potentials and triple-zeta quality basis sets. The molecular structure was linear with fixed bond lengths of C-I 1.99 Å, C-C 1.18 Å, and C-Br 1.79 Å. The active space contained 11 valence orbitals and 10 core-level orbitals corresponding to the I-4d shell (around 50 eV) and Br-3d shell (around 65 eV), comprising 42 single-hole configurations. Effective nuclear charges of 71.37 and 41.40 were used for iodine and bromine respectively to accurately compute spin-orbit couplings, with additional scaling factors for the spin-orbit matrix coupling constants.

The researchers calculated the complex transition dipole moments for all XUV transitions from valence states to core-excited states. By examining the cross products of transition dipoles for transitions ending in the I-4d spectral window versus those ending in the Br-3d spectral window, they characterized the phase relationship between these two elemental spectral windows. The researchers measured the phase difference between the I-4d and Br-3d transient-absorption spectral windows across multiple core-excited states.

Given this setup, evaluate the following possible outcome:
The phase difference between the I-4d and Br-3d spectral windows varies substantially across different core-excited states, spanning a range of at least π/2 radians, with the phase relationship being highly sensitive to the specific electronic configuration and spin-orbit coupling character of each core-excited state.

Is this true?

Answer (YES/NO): NO